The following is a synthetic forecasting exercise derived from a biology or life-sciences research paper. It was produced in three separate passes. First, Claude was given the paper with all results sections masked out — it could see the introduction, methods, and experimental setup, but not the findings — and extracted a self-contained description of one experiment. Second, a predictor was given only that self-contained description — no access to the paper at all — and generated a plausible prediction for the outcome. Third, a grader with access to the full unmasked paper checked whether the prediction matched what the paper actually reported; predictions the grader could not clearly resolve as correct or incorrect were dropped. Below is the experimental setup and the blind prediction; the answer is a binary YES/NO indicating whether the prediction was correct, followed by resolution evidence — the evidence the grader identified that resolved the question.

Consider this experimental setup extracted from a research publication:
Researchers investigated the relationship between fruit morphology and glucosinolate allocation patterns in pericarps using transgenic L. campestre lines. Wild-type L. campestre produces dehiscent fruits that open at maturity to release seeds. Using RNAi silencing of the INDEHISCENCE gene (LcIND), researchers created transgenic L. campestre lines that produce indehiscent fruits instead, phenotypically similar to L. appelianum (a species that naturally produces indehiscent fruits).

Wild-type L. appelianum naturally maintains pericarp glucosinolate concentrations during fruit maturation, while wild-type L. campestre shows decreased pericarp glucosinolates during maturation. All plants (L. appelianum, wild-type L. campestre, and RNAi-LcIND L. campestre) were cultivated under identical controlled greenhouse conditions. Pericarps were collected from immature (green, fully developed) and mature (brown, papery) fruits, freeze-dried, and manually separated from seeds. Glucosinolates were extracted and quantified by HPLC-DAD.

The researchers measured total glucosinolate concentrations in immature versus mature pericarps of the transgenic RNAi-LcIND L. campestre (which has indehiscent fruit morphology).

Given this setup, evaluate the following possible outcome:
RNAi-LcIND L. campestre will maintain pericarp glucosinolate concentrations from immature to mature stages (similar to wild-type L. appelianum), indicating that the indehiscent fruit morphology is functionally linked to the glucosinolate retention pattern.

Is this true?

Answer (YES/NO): NO